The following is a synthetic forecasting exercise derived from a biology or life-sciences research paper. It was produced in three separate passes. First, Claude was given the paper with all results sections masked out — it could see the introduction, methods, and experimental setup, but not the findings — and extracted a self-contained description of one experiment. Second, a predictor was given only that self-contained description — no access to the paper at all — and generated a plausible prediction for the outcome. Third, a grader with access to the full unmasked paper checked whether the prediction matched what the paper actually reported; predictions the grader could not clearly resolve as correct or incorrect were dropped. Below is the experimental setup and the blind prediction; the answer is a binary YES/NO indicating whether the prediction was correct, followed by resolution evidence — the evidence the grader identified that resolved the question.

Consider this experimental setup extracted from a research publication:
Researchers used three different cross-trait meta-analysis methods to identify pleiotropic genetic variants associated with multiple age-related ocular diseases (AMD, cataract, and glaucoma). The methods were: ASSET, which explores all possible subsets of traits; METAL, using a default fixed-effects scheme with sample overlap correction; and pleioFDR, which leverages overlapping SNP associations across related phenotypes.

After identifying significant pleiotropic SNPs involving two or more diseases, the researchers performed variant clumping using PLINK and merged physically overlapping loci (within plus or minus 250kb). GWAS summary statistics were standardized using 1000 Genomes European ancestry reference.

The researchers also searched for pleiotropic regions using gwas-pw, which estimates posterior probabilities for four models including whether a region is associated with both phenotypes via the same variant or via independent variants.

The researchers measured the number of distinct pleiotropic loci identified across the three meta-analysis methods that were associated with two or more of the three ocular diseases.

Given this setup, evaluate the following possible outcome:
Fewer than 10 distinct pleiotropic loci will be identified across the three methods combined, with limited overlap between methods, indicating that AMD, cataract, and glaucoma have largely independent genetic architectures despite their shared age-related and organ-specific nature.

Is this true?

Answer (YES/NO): NO